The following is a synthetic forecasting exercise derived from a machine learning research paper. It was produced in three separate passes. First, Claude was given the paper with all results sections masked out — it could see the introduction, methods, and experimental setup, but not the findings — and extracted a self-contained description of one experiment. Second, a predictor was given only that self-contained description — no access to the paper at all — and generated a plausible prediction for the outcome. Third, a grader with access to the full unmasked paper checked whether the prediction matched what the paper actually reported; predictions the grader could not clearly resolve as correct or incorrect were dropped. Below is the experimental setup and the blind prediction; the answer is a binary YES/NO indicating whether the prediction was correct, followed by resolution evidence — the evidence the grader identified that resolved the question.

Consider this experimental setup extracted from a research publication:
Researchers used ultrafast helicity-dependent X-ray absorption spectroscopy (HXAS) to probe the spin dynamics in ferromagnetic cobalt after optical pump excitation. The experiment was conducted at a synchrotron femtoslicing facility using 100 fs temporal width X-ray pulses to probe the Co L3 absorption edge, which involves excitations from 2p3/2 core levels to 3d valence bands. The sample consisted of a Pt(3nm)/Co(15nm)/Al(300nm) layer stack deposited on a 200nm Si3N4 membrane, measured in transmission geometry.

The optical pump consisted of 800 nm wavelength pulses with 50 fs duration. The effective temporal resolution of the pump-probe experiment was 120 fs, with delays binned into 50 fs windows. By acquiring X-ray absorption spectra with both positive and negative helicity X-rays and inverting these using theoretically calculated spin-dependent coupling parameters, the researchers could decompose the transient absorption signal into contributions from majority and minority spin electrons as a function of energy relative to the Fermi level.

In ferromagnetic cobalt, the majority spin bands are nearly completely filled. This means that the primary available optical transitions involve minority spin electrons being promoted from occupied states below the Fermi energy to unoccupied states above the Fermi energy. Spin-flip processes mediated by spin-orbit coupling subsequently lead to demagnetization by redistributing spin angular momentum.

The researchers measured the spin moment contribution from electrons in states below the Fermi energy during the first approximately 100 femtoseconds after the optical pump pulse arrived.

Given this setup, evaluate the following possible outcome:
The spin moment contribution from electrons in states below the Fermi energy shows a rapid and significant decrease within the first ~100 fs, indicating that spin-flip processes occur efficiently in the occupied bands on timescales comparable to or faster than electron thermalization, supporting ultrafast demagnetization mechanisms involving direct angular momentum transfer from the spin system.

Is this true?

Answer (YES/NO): NO